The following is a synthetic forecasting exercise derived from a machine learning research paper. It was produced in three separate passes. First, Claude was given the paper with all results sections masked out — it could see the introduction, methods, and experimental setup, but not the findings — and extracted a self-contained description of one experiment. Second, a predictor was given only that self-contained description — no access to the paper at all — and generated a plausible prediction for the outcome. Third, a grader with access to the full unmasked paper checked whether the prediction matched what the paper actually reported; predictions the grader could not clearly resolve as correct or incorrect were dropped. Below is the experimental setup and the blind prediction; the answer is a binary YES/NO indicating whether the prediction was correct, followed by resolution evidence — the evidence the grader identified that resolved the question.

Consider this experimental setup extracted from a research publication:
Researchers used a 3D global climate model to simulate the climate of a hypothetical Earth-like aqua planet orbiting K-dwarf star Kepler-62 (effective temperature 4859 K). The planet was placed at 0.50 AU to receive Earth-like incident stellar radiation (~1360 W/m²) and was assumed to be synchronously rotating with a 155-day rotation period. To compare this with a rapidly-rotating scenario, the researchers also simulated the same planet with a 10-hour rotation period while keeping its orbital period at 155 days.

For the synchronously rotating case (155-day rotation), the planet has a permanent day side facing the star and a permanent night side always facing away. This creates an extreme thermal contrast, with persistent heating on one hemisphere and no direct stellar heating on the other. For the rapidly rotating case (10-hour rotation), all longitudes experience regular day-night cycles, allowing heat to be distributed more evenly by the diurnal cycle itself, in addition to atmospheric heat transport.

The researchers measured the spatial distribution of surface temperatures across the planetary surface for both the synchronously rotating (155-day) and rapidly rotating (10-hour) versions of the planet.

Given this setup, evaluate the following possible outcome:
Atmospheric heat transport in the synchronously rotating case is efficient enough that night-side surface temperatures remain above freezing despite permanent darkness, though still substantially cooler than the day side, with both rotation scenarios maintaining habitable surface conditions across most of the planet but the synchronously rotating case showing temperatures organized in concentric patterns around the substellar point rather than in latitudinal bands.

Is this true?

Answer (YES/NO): NO